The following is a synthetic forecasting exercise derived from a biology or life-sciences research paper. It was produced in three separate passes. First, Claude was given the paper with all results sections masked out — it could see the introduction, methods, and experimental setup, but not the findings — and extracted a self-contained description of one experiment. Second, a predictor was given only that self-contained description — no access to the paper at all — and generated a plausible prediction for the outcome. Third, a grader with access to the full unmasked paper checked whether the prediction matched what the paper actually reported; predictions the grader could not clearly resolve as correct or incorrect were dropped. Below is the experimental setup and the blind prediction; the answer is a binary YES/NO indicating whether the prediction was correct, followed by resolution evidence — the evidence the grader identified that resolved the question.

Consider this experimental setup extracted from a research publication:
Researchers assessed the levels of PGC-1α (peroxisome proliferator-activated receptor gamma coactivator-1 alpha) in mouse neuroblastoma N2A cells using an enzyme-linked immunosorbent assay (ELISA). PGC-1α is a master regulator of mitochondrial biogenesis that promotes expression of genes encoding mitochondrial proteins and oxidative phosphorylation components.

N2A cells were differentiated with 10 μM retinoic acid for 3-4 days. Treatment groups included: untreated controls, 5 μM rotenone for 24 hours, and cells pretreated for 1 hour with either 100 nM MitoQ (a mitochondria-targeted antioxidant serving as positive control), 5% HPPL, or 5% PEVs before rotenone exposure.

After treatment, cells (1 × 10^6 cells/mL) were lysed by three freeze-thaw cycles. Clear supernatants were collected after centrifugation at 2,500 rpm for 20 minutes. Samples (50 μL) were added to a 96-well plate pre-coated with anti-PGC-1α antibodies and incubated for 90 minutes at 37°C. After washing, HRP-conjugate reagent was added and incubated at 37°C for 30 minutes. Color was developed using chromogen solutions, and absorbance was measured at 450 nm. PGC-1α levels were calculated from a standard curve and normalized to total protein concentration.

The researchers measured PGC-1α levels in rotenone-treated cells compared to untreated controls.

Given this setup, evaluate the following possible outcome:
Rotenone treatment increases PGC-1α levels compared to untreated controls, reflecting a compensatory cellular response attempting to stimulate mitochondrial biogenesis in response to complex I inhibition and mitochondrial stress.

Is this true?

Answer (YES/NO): NO